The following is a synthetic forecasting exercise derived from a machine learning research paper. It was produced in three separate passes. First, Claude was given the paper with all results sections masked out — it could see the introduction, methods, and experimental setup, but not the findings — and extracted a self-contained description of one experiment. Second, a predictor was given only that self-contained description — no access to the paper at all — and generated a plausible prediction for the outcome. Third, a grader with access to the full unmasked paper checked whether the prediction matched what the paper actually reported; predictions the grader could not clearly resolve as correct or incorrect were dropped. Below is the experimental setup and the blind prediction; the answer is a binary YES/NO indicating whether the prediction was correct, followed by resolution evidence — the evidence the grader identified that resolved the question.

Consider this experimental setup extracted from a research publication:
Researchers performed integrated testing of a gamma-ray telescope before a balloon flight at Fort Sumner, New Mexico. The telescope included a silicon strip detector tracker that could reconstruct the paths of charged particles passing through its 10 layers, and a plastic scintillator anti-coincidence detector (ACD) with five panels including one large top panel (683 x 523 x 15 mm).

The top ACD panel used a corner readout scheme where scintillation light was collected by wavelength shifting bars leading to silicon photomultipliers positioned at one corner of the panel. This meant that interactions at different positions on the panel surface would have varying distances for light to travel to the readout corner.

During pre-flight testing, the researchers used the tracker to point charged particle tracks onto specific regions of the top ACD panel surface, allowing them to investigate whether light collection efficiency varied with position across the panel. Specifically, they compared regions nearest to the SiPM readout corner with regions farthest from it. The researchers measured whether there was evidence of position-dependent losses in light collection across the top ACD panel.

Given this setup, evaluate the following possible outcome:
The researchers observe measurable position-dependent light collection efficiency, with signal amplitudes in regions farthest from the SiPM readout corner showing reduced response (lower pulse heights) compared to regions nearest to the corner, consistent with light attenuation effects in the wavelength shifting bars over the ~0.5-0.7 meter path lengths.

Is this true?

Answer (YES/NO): NO